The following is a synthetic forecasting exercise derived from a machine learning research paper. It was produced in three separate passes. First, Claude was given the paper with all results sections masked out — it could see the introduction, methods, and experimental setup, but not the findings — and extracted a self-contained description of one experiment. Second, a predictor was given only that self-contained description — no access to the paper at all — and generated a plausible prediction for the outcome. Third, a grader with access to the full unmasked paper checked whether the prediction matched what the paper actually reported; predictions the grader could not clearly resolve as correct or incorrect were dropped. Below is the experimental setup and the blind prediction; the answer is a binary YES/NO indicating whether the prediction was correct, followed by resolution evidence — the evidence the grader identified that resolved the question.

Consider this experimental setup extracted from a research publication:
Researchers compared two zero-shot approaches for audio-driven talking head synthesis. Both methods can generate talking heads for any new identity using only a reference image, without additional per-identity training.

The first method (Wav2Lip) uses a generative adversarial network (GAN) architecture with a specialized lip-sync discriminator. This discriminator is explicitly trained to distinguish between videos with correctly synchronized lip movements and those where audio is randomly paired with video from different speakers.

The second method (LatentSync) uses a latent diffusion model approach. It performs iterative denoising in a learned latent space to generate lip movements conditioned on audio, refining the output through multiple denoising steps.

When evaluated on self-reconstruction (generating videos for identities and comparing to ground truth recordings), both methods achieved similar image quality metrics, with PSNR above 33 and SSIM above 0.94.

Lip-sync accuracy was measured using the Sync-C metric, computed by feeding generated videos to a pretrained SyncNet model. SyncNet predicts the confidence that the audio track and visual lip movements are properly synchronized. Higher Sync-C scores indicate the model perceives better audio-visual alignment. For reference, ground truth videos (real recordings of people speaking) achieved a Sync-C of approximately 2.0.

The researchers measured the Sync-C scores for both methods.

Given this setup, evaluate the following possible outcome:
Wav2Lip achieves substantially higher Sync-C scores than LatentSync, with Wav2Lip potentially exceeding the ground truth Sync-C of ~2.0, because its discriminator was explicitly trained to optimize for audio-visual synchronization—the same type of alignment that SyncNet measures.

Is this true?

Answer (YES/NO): YES